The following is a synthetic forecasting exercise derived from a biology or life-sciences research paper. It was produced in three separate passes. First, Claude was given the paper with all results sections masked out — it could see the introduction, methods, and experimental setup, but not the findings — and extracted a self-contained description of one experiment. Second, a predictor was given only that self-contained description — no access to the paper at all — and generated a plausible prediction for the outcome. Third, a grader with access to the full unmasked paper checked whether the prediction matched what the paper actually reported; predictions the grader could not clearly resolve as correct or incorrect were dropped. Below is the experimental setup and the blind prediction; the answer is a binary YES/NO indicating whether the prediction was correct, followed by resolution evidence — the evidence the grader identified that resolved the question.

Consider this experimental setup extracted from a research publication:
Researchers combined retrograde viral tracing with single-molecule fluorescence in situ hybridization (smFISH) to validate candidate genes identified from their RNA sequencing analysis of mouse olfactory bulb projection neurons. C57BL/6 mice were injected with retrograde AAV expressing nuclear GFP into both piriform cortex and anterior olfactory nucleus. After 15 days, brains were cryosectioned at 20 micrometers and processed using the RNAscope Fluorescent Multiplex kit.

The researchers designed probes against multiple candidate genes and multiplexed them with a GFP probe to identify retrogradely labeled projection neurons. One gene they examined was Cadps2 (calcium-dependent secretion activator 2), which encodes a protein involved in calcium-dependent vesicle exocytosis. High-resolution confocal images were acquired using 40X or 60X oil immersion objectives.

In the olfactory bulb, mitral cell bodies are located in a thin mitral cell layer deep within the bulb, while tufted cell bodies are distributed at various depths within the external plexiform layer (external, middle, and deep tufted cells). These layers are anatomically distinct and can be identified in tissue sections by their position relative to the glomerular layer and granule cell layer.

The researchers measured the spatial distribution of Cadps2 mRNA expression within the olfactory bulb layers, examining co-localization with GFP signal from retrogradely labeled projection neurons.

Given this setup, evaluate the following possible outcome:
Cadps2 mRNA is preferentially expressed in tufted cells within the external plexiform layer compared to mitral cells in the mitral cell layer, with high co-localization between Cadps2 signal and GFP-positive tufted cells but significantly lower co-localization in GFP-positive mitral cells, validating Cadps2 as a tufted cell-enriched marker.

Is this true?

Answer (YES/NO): NO